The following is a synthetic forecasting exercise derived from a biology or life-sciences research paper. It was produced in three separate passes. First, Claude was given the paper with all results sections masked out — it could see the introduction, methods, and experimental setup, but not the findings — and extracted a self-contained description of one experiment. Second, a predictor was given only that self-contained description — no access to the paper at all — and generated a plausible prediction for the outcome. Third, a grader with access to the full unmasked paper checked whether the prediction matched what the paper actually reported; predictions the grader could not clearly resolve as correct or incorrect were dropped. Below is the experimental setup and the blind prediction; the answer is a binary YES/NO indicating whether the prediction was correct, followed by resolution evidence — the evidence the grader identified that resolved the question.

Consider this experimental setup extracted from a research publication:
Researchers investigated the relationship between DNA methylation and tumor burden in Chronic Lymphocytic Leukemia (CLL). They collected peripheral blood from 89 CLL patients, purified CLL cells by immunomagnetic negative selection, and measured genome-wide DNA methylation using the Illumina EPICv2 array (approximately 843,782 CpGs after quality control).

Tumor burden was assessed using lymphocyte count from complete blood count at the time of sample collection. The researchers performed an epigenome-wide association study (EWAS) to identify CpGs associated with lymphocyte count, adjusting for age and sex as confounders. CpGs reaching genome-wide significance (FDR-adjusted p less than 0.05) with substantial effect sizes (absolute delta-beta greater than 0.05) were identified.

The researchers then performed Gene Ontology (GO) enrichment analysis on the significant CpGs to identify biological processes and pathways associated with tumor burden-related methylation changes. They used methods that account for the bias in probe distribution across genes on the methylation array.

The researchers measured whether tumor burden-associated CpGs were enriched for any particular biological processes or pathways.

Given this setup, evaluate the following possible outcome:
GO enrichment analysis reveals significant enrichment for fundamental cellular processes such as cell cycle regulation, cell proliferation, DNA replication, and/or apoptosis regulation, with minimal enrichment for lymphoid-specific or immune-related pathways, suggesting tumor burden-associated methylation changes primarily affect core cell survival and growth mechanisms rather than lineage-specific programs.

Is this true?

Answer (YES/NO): NO